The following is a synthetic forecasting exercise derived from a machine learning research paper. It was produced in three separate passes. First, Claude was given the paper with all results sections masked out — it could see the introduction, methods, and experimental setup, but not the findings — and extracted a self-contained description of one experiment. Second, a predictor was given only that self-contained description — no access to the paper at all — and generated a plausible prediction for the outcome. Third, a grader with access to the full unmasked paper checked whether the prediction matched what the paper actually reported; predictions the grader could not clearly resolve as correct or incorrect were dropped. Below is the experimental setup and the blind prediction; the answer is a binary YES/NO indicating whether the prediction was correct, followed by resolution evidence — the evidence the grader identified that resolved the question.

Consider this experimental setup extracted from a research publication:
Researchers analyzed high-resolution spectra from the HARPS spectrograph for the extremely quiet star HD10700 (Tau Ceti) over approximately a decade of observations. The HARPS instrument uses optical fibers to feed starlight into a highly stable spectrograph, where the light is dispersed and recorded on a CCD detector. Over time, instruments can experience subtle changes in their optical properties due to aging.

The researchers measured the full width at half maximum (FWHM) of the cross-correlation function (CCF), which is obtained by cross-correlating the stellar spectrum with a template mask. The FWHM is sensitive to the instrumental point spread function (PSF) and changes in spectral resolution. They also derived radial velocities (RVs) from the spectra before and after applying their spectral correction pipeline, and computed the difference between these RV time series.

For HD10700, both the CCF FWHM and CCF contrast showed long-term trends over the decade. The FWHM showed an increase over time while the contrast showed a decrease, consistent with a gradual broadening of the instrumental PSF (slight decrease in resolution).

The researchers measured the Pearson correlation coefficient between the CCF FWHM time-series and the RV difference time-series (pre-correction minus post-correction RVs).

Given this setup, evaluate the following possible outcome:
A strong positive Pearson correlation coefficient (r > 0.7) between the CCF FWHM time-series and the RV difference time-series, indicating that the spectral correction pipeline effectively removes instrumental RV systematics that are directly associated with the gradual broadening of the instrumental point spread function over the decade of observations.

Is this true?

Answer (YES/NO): YES